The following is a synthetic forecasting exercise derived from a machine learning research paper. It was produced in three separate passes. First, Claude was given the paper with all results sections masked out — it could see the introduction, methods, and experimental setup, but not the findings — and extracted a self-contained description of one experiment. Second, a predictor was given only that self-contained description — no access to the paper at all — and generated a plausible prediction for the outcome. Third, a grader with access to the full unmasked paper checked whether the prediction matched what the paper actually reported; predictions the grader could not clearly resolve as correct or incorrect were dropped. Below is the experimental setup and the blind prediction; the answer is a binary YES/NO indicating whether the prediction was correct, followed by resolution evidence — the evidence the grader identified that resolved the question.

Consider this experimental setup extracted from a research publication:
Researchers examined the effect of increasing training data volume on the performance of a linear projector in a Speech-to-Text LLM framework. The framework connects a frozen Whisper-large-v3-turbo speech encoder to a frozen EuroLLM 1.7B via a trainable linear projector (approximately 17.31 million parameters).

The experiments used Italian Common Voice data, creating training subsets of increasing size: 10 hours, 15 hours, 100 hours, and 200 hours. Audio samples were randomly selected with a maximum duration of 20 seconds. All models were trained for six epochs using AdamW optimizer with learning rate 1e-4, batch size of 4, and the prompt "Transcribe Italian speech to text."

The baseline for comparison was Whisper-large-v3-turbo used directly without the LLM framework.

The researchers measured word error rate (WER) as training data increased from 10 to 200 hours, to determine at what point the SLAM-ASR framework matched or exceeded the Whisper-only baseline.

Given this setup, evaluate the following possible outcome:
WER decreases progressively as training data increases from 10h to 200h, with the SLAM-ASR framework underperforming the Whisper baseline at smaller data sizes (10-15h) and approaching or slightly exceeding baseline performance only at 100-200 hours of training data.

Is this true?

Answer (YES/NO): YES